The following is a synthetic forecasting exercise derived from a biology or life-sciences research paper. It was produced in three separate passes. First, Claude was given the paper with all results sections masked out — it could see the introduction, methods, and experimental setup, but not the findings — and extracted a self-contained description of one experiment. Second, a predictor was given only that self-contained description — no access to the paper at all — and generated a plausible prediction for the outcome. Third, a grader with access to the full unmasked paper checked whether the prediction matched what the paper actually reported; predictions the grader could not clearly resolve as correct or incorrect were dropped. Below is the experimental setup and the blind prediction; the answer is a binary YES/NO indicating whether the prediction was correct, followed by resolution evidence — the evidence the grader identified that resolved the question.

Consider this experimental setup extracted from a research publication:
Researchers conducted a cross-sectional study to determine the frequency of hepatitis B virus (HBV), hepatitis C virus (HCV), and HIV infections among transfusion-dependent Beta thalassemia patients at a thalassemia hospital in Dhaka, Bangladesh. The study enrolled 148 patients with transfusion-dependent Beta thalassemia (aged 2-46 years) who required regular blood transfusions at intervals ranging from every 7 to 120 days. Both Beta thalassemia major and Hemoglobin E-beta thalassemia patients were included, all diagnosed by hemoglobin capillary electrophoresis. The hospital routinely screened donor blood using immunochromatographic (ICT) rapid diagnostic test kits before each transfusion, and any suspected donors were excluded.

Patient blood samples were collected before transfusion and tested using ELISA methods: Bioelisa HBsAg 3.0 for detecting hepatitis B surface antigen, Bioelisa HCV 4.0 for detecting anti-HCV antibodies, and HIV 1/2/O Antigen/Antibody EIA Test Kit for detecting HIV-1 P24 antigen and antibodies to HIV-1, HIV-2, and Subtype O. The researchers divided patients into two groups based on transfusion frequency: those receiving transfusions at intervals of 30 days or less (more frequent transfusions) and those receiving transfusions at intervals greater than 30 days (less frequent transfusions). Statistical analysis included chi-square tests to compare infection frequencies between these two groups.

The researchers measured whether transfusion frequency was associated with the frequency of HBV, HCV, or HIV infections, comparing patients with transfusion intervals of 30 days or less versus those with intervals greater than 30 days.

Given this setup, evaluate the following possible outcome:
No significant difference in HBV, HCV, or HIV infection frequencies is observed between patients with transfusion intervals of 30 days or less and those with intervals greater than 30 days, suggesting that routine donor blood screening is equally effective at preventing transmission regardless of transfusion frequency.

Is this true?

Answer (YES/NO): NO